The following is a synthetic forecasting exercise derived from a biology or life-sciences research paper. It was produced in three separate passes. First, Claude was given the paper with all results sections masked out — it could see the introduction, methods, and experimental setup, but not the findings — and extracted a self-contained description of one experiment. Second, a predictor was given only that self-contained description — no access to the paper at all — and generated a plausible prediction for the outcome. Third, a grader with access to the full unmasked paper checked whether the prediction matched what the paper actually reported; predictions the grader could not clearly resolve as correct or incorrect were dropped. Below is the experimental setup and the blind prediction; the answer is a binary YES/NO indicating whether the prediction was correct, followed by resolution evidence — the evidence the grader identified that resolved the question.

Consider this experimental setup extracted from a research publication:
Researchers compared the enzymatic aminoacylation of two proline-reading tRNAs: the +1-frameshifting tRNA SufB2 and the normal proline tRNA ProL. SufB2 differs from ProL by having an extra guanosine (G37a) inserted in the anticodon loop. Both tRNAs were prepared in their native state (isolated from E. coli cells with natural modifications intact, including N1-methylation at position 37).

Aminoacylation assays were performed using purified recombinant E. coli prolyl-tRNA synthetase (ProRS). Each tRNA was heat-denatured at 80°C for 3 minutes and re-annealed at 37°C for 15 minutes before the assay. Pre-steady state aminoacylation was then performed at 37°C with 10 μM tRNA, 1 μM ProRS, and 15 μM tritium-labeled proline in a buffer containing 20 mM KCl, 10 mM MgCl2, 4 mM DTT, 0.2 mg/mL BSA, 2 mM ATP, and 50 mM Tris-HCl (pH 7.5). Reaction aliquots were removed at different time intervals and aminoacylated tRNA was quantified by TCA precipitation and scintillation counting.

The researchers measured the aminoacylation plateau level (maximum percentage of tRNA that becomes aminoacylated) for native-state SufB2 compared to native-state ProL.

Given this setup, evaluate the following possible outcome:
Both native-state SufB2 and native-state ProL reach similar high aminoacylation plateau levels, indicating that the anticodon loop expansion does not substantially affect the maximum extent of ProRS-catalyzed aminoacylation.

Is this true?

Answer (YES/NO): YES